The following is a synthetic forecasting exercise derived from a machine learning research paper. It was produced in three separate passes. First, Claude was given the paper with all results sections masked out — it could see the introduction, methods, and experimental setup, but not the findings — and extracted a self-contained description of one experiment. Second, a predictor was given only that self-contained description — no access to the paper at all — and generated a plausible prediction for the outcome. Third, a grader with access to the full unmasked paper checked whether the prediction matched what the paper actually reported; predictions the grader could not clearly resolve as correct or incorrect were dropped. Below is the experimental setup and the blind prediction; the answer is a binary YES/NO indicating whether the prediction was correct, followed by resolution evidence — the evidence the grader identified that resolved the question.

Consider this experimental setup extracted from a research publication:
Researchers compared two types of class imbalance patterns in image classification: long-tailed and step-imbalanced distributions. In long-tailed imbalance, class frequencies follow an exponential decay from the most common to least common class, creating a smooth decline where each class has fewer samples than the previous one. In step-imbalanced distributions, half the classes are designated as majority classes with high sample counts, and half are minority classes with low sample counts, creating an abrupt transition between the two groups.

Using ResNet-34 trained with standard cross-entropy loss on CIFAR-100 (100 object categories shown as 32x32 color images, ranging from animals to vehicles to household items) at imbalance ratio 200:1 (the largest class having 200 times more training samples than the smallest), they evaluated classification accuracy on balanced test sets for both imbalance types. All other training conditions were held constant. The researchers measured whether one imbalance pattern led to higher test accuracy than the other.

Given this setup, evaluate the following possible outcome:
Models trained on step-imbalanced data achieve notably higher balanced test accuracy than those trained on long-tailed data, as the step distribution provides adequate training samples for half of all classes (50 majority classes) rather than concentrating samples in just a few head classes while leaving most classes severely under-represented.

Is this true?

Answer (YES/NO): NO